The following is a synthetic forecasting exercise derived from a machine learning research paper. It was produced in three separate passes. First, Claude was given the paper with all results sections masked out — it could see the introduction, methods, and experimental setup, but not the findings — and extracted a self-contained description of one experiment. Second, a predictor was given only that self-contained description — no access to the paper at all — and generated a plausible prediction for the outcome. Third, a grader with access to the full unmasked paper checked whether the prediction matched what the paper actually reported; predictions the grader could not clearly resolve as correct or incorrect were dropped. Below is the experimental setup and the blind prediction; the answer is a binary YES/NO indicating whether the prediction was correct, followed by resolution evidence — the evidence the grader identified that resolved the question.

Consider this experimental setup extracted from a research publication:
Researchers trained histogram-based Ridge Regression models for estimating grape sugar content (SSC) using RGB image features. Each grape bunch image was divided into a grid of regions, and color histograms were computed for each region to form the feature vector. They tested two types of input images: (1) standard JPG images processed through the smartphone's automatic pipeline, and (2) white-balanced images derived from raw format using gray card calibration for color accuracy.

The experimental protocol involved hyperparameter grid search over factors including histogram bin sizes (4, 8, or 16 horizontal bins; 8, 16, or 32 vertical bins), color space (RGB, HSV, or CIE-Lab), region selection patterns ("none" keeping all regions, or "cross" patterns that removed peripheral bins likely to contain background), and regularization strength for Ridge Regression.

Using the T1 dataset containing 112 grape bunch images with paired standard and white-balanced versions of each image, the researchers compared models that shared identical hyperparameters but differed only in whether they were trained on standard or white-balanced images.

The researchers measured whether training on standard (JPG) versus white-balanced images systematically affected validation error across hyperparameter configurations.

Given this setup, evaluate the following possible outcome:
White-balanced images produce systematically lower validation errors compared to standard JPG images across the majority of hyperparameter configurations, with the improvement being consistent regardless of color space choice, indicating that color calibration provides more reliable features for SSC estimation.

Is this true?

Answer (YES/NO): NO